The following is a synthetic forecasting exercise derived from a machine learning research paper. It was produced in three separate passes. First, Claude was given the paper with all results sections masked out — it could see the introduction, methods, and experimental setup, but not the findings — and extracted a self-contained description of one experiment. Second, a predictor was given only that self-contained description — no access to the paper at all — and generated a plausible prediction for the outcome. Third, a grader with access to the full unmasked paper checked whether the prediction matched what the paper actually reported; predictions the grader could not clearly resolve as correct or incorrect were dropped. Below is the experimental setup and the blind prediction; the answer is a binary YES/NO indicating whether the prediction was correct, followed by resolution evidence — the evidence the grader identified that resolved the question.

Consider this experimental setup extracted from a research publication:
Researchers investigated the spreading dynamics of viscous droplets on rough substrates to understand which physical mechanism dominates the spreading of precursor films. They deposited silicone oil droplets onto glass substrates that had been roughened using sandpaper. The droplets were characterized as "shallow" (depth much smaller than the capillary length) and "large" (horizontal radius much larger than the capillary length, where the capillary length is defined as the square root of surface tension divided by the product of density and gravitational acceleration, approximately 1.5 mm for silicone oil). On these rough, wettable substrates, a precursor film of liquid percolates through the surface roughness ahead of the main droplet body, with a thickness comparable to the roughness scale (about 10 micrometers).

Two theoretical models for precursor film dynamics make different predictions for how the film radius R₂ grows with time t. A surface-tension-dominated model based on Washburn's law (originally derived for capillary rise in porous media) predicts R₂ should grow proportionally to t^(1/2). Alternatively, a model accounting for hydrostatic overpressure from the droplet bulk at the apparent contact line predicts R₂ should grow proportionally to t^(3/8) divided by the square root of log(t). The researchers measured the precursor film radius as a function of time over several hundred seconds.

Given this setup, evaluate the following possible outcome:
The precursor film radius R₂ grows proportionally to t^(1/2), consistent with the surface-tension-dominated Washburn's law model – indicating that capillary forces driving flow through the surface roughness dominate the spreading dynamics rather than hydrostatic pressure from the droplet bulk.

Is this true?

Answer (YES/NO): NO